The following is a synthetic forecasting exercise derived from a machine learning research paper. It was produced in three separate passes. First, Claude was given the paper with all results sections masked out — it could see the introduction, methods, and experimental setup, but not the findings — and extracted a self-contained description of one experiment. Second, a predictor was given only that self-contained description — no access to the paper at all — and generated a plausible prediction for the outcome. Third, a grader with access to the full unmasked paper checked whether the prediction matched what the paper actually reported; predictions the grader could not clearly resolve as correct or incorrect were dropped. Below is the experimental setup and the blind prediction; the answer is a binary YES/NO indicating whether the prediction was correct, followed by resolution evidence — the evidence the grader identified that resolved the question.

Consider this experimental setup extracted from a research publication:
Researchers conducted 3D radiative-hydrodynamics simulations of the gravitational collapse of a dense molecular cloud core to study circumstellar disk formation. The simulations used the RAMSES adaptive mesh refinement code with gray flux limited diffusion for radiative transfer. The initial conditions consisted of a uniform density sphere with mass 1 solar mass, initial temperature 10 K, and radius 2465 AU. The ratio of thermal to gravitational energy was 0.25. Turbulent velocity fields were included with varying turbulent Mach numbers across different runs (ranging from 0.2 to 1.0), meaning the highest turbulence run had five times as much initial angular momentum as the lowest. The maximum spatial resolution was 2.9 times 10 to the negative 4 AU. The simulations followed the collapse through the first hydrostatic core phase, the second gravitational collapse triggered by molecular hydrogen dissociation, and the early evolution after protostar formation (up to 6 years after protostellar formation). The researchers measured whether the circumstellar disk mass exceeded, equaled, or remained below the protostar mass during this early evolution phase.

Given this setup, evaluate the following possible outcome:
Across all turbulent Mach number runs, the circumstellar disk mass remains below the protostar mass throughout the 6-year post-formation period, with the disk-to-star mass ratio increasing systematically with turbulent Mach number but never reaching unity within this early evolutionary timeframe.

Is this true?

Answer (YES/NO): NO